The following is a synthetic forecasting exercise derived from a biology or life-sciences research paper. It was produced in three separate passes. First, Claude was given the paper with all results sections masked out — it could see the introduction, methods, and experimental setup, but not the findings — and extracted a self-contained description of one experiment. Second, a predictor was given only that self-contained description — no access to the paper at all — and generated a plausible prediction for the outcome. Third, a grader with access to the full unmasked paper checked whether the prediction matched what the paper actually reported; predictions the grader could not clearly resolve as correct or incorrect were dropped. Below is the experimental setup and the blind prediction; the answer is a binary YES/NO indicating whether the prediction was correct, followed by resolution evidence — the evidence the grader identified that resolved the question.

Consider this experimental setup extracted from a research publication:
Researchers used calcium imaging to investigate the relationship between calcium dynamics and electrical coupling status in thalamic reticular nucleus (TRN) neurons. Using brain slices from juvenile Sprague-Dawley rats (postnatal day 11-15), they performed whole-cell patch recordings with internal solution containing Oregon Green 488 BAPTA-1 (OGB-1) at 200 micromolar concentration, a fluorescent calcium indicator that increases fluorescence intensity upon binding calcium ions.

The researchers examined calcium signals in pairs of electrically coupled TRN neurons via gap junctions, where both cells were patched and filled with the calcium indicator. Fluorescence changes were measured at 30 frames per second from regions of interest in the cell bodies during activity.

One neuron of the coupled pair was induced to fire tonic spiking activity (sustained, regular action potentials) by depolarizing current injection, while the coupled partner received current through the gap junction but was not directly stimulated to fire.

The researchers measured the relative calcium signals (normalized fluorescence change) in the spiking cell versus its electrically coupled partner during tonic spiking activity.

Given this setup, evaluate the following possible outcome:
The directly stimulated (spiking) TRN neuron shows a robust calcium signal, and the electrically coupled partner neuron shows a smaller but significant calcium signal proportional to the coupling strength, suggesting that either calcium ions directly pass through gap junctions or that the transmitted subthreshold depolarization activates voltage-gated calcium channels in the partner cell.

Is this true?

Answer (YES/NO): NO